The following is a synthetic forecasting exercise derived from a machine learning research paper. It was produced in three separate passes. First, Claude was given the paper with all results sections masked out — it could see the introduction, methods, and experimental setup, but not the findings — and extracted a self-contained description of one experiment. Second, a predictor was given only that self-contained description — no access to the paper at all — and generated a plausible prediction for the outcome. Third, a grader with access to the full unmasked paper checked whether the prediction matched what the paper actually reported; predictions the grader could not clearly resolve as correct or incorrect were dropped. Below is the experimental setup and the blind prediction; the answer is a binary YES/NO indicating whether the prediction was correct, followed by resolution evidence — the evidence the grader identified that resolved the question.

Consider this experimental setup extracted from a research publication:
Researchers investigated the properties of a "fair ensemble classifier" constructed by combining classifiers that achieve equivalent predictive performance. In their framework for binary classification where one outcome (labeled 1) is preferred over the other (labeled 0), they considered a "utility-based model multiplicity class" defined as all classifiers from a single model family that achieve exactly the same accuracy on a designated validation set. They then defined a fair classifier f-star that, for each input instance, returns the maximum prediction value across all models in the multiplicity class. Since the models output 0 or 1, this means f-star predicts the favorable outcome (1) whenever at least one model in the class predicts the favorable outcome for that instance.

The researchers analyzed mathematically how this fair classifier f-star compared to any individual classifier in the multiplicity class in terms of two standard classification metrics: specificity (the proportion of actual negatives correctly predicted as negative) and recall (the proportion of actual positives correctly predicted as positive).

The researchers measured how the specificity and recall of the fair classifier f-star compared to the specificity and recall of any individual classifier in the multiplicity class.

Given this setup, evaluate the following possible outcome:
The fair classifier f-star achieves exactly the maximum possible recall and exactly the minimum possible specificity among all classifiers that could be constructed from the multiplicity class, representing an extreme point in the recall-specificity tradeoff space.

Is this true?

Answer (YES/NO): NO